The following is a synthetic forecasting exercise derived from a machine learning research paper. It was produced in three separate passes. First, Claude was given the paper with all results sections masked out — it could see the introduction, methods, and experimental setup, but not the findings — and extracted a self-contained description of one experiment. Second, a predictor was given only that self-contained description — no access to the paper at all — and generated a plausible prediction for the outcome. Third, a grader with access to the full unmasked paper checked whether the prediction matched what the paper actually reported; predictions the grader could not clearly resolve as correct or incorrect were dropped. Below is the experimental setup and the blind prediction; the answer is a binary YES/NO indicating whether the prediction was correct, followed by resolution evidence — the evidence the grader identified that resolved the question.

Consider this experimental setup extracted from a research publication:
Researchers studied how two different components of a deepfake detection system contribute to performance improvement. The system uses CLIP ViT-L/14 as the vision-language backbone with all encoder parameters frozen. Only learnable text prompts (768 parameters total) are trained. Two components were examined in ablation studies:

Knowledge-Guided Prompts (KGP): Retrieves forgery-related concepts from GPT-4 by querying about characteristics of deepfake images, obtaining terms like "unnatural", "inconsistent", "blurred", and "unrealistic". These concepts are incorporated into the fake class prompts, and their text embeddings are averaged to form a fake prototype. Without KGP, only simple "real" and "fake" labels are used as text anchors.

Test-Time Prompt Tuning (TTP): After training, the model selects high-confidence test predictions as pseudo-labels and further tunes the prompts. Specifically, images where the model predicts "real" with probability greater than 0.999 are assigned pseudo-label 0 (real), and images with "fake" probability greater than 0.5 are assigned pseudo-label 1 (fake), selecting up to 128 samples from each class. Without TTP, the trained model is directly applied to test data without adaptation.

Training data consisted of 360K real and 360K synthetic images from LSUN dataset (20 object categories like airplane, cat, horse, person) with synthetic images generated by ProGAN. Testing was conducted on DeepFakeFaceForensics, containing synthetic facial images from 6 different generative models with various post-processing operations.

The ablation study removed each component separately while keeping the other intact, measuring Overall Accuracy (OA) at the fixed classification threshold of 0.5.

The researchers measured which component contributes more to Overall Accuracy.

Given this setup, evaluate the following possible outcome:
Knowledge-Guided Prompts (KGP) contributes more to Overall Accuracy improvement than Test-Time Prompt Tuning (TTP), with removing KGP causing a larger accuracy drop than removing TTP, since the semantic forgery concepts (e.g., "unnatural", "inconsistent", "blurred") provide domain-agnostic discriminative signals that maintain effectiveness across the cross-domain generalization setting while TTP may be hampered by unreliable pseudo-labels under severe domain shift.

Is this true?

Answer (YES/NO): NO